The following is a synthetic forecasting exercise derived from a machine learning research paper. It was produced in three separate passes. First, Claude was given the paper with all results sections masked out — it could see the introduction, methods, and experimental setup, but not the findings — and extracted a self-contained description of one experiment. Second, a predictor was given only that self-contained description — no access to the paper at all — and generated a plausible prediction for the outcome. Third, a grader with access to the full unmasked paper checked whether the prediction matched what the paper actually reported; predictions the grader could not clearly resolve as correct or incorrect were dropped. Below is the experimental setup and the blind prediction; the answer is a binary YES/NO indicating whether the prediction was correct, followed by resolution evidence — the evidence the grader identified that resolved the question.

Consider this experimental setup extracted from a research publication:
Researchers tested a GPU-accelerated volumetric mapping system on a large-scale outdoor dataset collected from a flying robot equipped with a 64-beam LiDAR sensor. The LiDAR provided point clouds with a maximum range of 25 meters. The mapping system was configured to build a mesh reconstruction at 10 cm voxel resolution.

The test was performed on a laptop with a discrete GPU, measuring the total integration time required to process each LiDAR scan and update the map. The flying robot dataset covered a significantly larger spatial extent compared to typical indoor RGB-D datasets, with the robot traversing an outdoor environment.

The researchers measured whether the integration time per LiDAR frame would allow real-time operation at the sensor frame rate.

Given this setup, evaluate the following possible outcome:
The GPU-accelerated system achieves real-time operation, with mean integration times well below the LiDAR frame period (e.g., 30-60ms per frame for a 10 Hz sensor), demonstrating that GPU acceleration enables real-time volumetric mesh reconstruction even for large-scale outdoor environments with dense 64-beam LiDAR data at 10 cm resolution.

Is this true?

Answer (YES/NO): YES